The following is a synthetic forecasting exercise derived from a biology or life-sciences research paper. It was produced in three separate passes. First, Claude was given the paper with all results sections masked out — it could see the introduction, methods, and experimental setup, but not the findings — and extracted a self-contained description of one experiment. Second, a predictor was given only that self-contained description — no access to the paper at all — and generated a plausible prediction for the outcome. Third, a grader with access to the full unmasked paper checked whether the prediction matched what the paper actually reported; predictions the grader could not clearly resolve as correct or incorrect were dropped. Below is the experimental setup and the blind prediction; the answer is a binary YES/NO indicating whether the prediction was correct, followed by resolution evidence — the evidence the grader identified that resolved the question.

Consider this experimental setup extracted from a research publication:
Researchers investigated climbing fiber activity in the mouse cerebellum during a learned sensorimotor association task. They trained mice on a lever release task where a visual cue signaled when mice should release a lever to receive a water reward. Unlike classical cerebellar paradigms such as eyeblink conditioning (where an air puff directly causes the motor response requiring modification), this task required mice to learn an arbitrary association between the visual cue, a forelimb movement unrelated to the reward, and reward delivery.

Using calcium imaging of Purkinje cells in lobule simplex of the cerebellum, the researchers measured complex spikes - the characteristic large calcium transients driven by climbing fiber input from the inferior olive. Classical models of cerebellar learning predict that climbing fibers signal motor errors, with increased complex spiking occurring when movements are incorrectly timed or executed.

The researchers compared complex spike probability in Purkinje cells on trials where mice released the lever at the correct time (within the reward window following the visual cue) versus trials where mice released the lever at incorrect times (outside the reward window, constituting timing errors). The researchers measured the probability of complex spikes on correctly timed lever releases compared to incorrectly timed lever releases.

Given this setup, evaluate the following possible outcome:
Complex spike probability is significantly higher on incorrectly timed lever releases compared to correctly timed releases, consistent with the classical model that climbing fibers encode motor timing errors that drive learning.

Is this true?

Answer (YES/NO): NO